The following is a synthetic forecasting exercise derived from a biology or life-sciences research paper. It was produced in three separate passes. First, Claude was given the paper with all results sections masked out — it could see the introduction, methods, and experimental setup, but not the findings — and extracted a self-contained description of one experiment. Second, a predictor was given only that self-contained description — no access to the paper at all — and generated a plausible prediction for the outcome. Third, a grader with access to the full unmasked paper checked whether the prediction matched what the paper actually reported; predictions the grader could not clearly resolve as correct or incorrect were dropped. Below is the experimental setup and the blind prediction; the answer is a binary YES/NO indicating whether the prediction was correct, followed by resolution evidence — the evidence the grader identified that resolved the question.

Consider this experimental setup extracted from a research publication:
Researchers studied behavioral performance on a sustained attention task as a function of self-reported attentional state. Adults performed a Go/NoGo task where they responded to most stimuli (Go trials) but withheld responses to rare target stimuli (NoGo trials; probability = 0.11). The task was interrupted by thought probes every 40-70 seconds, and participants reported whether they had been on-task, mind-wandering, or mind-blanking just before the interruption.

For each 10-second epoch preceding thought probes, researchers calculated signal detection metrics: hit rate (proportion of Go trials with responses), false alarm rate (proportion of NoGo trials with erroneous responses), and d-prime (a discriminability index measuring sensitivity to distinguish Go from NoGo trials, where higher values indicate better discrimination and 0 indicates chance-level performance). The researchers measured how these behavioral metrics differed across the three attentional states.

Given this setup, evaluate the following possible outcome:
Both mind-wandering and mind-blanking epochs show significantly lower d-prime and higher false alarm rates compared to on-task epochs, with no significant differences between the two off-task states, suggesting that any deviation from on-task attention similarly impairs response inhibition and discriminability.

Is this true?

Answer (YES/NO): NO